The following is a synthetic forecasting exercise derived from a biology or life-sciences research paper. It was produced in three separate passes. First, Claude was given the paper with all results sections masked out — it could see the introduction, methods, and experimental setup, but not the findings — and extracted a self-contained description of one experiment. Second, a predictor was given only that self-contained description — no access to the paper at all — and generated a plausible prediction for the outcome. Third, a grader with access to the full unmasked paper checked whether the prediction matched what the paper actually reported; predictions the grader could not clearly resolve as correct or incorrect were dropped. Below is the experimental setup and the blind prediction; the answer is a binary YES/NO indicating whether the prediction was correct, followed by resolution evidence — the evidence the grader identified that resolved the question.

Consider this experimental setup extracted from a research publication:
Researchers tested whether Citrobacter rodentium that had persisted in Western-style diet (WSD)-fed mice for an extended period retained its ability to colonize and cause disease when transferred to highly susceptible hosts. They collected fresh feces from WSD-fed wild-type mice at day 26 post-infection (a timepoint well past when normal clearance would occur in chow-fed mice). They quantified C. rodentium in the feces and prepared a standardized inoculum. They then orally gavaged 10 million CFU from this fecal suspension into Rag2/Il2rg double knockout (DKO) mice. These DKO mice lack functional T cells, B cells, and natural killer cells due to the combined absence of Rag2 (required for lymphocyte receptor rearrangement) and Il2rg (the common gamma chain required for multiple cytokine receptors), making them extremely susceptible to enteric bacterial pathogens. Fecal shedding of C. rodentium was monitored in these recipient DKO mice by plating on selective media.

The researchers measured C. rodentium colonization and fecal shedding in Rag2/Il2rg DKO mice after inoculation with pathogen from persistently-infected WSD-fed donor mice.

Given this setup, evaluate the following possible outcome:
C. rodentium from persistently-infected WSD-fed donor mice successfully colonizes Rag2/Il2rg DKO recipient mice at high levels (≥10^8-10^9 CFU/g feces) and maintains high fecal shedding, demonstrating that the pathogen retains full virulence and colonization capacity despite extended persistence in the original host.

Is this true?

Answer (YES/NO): NO